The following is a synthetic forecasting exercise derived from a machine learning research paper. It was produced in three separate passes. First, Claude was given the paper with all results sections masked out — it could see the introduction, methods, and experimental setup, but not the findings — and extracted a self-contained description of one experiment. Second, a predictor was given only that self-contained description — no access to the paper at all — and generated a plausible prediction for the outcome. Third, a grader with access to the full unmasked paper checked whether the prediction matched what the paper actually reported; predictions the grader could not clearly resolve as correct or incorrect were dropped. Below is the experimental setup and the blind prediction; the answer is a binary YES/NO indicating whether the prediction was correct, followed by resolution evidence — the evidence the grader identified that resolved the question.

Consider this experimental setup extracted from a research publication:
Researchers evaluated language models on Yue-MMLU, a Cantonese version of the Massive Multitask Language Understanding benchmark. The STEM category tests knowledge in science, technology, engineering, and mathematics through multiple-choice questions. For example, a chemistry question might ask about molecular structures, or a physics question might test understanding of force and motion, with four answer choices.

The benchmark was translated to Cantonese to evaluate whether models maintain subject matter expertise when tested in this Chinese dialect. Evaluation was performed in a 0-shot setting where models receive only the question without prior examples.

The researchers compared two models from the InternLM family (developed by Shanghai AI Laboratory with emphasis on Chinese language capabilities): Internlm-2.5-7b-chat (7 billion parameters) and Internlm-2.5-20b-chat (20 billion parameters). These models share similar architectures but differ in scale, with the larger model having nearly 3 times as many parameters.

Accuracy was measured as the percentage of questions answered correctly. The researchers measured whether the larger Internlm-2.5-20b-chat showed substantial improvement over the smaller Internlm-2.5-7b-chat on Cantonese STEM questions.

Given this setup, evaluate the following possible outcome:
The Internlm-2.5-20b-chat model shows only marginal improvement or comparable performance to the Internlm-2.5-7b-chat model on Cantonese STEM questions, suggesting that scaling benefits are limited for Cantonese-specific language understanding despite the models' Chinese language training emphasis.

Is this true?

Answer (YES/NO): YES